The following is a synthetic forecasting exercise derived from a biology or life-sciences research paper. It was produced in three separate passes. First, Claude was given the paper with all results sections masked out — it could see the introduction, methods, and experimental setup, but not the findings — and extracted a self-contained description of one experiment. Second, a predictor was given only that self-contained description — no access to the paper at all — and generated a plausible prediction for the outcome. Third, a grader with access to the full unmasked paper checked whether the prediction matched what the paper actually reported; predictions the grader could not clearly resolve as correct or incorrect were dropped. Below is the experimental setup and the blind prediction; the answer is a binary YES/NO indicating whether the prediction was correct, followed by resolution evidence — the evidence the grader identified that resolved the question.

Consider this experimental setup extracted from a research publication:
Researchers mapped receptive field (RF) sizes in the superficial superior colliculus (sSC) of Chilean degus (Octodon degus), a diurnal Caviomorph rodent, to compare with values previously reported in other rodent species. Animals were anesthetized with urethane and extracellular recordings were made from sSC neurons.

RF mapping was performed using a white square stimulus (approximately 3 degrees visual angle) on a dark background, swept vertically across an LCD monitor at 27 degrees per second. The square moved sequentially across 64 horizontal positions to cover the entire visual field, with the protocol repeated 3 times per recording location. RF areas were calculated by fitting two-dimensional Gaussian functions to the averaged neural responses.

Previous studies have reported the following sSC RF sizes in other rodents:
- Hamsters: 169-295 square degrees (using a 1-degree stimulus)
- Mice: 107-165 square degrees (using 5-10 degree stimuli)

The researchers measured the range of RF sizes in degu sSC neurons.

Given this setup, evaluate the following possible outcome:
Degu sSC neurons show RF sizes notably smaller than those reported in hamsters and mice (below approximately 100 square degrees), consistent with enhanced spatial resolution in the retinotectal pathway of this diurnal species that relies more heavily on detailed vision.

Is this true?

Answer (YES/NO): YES